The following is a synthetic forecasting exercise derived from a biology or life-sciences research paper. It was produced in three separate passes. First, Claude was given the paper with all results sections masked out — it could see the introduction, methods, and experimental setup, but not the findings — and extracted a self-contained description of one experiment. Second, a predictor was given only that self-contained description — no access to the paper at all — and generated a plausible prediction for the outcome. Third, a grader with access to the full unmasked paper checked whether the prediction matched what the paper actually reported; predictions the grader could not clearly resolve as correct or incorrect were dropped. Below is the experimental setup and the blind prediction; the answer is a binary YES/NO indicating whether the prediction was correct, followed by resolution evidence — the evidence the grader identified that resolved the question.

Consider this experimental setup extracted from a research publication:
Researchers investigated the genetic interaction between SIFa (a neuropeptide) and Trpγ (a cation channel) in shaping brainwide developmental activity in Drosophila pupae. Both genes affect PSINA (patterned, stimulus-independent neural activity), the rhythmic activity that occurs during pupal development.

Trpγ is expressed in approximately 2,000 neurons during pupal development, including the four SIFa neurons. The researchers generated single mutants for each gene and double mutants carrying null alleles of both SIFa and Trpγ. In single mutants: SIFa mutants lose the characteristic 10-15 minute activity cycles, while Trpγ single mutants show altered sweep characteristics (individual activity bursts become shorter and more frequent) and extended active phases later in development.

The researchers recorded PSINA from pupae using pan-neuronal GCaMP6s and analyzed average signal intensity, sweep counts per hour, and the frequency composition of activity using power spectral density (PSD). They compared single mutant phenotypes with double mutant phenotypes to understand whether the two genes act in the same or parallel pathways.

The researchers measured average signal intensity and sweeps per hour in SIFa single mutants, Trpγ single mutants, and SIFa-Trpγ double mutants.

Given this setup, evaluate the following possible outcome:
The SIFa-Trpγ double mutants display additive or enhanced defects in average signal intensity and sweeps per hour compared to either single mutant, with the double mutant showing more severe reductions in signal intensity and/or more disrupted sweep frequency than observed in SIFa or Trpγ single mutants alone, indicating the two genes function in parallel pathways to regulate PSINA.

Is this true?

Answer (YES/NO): YES